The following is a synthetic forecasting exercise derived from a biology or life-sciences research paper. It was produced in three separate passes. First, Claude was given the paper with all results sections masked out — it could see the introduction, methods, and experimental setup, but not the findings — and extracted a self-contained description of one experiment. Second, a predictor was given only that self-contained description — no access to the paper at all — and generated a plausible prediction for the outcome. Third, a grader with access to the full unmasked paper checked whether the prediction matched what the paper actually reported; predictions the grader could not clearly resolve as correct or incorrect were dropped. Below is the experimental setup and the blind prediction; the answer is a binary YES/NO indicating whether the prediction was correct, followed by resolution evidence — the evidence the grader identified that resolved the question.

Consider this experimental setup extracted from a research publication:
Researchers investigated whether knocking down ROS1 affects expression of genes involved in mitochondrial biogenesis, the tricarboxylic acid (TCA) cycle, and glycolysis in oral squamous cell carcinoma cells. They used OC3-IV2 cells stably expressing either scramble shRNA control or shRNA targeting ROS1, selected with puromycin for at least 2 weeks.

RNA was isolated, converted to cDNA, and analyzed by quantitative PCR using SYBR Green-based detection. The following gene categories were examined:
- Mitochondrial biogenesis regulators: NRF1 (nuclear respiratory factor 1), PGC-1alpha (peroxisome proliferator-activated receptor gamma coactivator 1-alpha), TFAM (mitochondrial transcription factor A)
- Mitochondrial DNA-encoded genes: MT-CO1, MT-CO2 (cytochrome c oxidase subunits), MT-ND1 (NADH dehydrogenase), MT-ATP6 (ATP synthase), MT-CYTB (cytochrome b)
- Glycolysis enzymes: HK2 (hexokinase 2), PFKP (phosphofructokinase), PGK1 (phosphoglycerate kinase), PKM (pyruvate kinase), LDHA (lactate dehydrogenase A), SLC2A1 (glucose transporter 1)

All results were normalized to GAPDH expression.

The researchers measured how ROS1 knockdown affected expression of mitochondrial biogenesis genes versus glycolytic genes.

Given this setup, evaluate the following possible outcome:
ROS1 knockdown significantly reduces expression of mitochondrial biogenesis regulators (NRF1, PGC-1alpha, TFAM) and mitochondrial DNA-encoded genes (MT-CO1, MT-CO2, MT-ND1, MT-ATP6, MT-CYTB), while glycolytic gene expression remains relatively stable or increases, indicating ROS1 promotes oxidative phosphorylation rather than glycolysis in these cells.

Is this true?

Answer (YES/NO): NO